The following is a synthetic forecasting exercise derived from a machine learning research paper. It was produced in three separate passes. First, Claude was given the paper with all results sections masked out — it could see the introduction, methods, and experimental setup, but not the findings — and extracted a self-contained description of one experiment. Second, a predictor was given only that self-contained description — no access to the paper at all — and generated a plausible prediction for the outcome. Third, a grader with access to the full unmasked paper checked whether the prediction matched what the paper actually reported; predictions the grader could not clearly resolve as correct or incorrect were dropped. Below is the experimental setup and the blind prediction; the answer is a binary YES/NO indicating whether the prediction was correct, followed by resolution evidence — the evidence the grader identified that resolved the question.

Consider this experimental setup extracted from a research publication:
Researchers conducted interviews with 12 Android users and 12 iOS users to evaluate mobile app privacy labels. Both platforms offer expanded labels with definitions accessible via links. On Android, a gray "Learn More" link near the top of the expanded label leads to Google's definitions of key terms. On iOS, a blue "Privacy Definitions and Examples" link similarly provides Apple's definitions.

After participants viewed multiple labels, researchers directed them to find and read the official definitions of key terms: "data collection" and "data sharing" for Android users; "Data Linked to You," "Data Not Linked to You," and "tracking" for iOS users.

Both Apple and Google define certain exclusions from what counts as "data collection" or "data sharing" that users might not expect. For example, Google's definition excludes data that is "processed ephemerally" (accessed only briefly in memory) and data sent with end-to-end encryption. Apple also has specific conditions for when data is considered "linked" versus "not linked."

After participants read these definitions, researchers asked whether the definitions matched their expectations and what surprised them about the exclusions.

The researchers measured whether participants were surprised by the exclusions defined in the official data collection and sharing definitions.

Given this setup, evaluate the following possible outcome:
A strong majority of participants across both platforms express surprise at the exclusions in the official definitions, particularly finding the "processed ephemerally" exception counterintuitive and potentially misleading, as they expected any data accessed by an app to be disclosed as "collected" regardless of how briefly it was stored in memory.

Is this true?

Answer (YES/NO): NO